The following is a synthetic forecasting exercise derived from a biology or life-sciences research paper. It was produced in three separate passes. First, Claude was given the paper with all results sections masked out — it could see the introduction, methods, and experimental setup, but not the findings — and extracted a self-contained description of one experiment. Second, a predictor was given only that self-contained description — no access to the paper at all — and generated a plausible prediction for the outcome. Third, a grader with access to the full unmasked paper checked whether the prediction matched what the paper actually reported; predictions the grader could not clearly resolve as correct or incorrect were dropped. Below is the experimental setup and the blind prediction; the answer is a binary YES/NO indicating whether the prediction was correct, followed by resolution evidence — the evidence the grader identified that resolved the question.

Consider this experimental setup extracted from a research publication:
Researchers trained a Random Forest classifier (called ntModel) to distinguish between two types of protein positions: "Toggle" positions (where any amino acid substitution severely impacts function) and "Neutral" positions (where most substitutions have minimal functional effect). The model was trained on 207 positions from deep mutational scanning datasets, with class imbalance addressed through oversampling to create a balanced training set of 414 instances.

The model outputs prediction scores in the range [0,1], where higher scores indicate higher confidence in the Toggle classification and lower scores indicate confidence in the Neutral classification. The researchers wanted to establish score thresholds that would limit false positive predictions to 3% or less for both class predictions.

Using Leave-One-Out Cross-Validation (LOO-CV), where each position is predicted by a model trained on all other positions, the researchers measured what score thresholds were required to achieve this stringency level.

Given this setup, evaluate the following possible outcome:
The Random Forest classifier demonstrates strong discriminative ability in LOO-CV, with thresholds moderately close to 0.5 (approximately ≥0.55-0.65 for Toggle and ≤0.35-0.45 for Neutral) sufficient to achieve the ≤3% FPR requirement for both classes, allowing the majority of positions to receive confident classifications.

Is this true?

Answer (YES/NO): NO